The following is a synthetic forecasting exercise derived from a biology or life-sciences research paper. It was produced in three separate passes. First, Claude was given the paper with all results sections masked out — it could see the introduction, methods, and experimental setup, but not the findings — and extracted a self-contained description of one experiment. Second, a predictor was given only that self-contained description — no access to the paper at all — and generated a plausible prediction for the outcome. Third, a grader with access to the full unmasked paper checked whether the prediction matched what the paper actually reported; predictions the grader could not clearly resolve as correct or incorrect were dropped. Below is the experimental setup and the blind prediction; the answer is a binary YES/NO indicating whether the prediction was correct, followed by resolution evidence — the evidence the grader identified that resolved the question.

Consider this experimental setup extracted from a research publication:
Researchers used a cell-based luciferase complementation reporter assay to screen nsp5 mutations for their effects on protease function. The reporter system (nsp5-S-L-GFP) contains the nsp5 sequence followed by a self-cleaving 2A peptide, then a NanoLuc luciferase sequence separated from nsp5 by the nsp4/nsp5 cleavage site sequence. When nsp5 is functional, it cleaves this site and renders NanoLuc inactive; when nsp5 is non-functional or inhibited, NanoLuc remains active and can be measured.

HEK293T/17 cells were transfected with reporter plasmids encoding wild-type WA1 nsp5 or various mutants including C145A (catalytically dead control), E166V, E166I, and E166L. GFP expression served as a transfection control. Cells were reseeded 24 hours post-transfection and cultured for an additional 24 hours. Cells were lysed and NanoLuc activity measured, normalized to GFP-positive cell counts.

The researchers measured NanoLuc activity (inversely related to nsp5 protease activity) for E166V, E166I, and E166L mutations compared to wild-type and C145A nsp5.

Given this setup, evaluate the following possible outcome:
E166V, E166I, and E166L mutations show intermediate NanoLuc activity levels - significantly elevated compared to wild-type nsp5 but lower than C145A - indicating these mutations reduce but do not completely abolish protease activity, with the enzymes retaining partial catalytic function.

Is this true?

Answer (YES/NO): NO